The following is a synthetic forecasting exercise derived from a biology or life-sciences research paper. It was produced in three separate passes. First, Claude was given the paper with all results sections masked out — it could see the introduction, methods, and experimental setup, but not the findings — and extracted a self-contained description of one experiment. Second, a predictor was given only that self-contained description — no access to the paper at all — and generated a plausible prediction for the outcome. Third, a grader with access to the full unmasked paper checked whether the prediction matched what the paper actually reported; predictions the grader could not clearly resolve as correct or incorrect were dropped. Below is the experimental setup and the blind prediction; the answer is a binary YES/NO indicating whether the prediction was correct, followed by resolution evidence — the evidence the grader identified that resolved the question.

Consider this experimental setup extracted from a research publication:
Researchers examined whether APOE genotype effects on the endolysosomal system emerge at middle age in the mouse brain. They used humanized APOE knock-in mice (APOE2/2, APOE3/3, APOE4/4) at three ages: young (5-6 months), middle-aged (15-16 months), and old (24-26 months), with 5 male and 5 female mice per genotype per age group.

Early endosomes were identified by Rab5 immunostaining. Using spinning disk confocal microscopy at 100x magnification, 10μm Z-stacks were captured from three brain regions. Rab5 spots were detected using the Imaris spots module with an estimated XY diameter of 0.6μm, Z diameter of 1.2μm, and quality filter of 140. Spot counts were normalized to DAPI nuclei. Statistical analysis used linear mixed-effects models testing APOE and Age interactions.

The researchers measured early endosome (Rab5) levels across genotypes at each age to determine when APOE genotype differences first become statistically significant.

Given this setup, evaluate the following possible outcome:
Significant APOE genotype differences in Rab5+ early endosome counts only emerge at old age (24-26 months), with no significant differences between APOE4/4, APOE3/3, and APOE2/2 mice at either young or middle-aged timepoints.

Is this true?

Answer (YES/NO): NO